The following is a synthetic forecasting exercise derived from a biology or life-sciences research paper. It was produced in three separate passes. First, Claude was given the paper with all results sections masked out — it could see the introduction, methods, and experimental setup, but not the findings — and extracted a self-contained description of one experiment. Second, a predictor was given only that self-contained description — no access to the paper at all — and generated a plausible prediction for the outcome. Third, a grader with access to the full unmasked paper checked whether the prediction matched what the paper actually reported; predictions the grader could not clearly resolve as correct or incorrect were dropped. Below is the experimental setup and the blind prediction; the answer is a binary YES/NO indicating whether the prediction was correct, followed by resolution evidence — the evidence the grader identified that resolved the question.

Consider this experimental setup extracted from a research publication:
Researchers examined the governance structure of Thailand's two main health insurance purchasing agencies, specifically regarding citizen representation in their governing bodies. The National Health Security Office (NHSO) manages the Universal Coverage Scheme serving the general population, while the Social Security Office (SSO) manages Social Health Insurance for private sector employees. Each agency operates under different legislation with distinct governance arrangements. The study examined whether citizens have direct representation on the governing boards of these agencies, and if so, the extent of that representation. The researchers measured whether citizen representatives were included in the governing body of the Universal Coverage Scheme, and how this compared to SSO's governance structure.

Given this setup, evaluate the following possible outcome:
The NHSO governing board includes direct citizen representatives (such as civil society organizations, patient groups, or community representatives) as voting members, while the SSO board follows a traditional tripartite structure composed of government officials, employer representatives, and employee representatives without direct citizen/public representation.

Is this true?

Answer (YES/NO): YES